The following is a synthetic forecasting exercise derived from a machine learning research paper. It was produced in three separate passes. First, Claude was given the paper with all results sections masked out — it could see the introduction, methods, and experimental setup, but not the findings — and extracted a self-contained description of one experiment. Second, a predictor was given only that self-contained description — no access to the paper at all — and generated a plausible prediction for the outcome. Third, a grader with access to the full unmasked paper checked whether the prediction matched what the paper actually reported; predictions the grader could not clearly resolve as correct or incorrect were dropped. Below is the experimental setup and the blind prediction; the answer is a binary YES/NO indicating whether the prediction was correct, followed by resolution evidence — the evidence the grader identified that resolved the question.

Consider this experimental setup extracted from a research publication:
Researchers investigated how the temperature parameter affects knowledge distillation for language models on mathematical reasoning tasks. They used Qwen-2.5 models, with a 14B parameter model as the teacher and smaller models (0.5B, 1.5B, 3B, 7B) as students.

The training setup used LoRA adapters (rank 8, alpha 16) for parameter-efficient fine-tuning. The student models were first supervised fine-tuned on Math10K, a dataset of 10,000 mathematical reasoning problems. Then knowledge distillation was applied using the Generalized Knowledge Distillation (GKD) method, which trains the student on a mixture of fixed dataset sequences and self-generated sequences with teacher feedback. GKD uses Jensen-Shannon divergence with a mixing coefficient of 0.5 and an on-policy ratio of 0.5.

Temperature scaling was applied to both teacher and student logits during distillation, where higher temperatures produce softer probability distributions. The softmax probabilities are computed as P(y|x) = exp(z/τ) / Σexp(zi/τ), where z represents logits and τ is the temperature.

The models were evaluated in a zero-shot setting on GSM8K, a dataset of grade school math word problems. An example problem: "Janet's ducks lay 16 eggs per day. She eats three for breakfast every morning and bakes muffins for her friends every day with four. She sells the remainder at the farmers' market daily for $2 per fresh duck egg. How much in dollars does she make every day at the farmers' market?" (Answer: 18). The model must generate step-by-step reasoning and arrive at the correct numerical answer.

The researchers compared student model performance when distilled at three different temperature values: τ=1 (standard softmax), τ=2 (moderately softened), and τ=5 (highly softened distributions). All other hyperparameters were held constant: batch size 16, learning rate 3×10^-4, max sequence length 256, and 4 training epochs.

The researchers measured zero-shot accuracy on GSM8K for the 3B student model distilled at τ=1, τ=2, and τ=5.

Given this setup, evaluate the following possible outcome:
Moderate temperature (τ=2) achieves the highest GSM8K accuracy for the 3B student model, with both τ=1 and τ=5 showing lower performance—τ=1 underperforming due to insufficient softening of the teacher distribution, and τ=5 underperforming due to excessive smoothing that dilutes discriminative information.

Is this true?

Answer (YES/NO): YES